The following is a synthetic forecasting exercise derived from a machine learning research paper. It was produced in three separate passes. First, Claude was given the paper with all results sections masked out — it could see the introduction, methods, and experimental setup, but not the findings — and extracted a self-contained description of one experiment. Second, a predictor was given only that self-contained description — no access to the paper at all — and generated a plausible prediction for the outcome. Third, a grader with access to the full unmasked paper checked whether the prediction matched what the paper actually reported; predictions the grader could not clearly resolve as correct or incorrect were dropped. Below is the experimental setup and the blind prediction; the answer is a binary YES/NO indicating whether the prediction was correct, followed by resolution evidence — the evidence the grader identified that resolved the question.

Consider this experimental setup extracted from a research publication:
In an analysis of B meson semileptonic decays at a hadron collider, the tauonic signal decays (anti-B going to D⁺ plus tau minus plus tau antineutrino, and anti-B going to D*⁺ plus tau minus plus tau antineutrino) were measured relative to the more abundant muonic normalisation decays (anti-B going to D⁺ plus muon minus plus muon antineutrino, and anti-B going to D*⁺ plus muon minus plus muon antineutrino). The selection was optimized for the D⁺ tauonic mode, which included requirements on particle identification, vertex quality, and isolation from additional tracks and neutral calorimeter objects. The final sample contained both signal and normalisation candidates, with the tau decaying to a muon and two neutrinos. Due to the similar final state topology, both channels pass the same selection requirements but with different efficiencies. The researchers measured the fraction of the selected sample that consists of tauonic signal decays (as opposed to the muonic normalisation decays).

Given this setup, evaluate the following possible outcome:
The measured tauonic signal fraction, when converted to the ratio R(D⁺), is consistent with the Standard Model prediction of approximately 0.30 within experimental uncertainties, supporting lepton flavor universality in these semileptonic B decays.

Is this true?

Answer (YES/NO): YES